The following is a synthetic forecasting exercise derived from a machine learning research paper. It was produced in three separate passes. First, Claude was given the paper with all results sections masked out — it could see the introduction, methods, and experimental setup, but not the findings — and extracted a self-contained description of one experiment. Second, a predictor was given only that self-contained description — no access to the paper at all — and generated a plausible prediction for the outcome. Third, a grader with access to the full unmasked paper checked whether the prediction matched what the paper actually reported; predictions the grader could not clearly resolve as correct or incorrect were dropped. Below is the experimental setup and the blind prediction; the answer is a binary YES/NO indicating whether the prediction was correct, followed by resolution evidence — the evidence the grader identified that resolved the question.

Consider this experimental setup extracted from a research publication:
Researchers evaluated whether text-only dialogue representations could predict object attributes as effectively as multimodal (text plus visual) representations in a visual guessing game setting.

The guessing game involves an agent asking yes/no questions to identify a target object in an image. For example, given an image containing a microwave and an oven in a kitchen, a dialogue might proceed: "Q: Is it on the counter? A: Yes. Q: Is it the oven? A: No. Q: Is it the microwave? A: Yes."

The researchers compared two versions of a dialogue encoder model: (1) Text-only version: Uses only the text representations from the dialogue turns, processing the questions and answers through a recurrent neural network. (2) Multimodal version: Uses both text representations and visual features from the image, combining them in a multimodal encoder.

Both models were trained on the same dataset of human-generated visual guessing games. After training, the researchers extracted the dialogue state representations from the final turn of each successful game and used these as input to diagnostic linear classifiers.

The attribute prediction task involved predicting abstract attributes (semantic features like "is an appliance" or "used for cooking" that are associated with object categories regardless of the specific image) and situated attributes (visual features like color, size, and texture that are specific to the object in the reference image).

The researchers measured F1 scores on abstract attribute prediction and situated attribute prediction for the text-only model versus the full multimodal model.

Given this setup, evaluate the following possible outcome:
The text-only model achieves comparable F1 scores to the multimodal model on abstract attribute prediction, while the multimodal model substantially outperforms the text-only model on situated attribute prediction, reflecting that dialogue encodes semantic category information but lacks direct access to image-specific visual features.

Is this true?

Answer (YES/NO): NO